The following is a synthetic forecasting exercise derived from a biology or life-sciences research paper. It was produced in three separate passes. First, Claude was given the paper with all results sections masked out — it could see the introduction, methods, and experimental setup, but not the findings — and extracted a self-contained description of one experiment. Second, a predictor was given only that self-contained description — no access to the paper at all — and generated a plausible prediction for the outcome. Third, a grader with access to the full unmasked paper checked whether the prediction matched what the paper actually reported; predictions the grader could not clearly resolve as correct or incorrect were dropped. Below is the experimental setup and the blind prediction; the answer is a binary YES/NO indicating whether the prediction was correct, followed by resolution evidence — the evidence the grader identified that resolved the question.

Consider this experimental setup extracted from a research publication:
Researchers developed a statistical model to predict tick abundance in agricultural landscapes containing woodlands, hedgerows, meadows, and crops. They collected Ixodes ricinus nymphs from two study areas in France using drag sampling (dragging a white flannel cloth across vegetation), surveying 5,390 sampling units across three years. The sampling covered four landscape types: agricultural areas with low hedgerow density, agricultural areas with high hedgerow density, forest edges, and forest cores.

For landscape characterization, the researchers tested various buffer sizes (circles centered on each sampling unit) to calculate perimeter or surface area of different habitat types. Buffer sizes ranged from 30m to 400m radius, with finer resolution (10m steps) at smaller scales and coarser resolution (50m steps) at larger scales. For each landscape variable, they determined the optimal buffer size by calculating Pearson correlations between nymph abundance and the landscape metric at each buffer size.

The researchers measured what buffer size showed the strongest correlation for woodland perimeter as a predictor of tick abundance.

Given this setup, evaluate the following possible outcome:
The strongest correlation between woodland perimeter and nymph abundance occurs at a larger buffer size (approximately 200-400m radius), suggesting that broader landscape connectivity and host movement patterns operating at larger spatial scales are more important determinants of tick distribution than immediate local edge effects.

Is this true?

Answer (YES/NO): YES